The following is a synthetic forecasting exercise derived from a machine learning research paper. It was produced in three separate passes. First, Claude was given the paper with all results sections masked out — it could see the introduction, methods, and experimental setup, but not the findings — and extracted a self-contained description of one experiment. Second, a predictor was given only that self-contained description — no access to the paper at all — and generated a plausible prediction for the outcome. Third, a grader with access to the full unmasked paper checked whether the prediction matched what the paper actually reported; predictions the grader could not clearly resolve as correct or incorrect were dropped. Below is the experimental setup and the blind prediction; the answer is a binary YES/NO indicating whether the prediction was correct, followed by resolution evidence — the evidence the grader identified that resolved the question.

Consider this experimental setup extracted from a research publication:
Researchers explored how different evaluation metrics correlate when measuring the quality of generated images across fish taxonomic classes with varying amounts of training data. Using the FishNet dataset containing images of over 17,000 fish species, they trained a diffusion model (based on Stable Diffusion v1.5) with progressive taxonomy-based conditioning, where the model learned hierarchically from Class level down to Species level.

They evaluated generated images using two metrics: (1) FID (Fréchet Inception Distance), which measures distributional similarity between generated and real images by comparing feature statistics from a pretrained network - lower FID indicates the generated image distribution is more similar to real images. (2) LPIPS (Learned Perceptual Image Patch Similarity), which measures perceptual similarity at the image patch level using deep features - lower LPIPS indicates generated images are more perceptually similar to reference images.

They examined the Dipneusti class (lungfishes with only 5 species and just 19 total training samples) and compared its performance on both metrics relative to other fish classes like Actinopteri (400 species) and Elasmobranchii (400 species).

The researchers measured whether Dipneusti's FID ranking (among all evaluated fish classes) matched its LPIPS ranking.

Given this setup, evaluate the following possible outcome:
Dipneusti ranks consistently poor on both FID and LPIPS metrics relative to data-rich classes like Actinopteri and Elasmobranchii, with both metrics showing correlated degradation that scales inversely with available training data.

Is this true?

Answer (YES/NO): NO